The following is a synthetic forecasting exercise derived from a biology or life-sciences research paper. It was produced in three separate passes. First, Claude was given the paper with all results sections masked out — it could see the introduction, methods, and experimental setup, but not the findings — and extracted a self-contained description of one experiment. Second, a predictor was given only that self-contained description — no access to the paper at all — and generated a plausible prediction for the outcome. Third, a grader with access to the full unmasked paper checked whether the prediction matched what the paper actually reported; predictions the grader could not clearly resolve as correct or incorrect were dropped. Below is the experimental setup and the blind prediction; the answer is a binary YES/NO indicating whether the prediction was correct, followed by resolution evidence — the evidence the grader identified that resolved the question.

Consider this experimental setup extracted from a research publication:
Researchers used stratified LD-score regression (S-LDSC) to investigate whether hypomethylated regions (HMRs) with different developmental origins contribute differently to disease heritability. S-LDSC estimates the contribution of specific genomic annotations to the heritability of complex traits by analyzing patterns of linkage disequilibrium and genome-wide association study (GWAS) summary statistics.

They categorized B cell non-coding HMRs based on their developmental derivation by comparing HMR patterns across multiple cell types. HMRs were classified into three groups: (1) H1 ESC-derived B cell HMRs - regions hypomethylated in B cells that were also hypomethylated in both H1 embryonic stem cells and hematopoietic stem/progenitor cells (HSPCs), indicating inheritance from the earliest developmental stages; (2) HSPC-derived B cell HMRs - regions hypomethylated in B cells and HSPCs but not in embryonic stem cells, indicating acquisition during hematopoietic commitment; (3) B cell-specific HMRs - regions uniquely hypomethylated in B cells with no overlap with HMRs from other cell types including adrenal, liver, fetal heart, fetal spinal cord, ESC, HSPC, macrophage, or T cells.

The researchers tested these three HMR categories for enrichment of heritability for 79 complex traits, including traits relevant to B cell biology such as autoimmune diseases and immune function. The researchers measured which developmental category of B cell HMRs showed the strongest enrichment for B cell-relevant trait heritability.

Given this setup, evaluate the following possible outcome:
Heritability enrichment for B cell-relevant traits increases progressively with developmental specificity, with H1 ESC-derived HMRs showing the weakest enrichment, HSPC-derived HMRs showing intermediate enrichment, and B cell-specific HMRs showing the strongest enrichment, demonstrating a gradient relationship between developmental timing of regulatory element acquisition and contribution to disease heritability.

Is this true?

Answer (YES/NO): YES